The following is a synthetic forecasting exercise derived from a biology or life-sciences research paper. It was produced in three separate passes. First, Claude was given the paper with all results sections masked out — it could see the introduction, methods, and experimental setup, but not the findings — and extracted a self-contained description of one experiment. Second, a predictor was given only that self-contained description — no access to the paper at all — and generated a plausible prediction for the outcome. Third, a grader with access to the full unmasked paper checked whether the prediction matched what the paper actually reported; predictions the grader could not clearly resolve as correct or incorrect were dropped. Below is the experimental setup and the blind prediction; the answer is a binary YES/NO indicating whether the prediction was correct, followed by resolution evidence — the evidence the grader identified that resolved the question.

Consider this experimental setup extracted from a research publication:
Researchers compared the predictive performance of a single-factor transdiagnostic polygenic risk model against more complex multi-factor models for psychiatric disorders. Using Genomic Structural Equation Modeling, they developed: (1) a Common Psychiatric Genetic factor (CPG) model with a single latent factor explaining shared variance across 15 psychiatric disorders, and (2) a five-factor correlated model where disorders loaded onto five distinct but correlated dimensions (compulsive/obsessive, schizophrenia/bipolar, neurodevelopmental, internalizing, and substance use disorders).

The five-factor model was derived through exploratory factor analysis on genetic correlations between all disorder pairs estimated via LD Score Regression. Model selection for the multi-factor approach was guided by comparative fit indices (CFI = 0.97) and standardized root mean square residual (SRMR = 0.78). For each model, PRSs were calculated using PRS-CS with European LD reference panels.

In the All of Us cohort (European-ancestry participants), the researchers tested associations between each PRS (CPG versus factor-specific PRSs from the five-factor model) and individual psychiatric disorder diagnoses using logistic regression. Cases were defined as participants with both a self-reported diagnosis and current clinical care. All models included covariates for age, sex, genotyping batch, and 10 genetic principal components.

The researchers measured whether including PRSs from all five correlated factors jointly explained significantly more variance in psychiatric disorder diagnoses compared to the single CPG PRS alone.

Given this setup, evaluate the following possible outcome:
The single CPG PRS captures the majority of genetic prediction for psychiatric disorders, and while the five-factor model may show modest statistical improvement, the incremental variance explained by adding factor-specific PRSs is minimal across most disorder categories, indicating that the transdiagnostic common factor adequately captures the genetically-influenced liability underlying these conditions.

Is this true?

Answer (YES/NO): YES